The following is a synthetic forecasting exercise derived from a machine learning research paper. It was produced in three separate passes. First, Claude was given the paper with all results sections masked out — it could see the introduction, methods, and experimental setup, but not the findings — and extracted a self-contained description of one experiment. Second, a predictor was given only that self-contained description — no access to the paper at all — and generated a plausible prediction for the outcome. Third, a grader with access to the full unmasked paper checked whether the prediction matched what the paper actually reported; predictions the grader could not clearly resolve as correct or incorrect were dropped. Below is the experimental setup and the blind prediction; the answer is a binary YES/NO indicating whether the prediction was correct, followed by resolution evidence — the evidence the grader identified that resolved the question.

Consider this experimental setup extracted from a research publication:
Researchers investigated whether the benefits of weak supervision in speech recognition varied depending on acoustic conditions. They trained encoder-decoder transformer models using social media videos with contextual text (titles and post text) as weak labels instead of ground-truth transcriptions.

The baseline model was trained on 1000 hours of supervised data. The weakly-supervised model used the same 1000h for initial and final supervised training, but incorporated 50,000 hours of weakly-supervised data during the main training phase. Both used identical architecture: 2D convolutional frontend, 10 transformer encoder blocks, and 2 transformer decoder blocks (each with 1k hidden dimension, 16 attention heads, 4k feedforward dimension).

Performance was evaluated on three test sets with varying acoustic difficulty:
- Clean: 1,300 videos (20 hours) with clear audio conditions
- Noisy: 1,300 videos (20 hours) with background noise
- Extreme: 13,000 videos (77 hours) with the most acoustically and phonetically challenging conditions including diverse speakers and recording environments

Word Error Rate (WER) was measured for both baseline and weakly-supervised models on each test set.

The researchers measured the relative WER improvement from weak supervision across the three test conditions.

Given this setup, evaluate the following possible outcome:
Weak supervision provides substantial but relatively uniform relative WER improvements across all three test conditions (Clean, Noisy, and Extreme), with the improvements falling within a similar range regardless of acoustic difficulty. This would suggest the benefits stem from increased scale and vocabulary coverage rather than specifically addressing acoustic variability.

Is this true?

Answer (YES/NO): YES